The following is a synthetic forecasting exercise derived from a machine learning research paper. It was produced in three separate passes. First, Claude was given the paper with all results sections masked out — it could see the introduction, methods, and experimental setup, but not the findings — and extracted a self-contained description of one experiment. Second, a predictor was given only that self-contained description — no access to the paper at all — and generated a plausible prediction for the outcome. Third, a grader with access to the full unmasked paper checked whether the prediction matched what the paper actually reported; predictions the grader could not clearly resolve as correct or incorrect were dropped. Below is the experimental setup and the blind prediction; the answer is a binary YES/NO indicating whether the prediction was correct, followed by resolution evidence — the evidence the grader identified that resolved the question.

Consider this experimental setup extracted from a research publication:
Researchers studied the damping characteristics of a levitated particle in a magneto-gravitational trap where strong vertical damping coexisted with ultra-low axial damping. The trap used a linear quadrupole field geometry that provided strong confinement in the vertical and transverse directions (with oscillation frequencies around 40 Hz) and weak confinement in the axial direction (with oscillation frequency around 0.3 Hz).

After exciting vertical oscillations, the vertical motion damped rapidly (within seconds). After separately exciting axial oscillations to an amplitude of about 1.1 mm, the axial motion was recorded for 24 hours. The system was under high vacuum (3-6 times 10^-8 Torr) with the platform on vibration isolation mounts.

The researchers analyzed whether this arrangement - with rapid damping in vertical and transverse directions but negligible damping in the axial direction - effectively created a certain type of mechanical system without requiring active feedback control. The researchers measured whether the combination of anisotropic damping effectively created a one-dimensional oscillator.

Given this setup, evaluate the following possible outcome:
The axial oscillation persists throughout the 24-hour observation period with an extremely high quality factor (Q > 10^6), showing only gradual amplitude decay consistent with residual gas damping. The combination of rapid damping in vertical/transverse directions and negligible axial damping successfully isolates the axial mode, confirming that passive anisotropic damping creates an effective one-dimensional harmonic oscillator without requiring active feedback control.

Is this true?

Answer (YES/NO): NO